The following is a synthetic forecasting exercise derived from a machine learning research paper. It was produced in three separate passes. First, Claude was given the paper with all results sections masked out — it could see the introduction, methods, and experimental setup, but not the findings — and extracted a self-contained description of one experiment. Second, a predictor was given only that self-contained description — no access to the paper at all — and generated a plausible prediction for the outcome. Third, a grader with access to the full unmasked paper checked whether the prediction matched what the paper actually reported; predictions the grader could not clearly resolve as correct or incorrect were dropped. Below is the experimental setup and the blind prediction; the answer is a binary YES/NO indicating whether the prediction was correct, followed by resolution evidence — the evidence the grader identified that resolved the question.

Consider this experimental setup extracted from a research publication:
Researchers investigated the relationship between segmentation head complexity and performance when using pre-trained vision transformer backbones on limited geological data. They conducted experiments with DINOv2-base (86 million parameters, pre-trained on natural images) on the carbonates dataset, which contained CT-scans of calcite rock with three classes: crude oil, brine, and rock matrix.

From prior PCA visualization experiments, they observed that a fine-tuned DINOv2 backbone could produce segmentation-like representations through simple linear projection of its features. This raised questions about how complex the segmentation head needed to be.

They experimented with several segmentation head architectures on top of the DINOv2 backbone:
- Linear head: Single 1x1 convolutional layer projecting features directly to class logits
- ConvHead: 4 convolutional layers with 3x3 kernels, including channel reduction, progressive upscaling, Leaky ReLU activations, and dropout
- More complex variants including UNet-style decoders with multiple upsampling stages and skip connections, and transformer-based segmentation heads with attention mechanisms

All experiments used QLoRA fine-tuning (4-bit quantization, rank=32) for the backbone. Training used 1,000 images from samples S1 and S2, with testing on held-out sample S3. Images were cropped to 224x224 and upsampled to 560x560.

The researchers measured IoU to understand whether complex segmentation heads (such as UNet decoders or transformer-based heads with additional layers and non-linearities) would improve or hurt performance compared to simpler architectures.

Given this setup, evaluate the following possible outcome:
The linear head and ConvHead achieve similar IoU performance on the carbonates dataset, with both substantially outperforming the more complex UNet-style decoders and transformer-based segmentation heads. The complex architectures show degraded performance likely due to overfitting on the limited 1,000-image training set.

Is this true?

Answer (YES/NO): NO